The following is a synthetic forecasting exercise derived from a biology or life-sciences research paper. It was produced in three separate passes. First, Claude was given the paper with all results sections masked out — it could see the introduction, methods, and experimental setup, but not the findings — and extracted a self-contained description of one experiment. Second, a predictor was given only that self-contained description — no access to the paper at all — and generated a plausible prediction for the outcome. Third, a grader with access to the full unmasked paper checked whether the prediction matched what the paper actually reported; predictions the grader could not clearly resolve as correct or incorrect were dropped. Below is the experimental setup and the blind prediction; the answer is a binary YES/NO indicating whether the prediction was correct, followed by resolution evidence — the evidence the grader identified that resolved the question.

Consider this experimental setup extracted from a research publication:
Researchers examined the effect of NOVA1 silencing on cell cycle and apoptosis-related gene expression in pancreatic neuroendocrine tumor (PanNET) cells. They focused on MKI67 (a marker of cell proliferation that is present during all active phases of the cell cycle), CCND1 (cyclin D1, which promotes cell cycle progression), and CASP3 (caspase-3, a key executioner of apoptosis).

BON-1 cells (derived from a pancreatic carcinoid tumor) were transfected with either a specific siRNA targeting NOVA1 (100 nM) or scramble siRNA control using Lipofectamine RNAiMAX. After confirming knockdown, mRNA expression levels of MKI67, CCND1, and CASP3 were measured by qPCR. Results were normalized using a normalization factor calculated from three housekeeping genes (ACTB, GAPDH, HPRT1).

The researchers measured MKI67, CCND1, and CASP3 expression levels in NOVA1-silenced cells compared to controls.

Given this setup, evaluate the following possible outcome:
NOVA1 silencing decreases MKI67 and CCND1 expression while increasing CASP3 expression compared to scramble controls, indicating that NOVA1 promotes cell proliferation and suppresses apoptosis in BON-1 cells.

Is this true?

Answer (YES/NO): NO